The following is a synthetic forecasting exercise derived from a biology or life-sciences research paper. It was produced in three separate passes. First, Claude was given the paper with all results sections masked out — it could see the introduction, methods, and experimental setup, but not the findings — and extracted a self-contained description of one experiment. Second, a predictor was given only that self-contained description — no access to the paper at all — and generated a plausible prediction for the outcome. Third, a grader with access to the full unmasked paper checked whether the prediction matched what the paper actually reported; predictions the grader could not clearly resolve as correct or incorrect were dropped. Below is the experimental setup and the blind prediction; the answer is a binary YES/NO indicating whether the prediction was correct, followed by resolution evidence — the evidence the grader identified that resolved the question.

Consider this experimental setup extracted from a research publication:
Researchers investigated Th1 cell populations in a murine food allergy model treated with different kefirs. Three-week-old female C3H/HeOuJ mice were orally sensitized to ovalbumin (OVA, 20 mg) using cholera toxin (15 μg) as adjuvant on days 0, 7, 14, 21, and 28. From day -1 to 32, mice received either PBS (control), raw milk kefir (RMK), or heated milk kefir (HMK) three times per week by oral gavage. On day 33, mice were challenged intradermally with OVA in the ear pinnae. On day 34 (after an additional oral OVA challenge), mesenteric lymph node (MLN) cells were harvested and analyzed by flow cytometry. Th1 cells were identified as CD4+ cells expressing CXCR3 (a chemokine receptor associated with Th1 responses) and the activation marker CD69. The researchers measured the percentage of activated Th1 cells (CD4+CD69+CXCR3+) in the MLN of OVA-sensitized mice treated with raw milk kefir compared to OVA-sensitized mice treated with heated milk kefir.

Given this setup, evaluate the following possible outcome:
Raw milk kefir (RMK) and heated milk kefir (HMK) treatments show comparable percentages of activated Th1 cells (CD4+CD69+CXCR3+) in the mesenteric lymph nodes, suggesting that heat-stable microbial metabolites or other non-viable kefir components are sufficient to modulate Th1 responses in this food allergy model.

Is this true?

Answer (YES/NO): NO